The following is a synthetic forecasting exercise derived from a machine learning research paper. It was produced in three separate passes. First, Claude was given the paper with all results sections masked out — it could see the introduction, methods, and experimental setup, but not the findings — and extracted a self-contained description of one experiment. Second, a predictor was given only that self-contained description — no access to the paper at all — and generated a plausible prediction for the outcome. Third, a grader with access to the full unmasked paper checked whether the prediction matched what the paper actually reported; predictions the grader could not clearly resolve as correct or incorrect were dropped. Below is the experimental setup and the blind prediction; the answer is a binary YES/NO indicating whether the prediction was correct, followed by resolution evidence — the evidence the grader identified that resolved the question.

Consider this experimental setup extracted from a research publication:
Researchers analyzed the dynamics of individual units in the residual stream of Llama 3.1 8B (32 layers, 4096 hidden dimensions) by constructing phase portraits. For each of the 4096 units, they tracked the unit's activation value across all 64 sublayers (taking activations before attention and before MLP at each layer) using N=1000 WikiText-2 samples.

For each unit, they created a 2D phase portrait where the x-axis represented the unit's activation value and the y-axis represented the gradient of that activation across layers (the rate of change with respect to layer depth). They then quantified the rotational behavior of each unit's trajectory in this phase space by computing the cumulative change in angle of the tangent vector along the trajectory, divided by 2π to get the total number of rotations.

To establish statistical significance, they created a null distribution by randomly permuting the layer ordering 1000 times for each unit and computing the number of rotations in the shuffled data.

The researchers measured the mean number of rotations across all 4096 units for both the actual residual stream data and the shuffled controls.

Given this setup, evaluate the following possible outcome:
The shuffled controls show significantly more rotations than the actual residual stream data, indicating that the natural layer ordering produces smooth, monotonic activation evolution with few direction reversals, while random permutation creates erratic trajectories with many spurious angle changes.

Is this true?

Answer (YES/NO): NO